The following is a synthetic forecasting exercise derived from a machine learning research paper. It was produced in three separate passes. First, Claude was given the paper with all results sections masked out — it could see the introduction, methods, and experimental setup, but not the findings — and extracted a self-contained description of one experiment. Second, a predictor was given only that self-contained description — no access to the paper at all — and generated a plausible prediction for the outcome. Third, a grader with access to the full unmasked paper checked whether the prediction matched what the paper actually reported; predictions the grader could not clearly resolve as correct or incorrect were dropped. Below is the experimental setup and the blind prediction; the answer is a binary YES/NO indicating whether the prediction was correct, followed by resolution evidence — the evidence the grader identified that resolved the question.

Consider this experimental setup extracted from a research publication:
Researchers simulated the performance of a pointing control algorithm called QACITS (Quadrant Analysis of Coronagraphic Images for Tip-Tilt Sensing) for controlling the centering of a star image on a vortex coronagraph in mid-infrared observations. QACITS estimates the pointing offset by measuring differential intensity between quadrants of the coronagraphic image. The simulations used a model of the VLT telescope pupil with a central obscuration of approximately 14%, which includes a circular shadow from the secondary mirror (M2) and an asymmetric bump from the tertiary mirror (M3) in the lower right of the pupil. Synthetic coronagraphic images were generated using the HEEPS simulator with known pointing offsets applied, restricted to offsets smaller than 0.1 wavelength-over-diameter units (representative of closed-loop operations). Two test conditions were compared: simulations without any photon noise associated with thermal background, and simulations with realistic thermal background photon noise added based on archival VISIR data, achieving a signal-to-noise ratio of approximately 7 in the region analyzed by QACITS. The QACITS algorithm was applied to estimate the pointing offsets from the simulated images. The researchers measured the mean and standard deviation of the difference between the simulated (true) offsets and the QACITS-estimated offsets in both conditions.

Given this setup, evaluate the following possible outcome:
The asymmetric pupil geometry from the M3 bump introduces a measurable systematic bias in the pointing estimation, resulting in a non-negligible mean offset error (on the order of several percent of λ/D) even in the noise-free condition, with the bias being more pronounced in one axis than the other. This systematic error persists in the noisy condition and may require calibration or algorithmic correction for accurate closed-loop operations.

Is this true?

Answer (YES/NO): NO